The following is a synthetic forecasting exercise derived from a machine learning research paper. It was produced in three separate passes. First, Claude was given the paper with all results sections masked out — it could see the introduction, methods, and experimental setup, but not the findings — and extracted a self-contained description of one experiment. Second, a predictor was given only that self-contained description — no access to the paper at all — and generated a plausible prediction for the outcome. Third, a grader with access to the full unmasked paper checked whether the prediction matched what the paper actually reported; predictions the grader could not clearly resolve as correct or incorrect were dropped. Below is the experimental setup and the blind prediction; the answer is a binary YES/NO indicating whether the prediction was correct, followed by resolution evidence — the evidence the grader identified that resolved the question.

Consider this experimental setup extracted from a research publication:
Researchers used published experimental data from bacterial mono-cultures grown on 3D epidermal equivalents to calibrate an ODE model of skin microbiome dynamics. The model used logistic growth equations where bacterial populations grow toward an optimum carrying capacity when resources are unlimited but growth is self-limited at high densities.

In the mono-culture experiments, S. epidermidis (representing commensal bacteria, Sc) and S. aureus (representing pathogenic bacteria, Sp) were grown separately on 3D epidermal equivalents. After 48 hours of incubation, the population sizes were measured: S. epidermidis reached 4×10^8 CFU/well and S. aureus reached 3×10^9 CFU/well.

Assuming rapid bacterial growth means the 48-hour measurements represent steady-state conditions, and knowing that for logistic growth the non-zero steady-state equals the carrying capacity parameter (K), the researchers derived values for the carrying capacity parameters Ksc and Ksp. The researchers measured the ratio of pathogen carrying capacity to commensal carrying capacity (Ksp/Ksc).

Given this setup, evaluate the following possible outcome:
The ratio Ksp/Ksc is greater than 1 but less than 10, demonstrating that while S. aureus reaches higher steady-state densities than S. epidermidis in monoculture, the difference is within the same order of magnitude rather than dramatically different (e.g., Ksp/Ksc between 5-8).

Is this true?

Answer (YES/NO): YES